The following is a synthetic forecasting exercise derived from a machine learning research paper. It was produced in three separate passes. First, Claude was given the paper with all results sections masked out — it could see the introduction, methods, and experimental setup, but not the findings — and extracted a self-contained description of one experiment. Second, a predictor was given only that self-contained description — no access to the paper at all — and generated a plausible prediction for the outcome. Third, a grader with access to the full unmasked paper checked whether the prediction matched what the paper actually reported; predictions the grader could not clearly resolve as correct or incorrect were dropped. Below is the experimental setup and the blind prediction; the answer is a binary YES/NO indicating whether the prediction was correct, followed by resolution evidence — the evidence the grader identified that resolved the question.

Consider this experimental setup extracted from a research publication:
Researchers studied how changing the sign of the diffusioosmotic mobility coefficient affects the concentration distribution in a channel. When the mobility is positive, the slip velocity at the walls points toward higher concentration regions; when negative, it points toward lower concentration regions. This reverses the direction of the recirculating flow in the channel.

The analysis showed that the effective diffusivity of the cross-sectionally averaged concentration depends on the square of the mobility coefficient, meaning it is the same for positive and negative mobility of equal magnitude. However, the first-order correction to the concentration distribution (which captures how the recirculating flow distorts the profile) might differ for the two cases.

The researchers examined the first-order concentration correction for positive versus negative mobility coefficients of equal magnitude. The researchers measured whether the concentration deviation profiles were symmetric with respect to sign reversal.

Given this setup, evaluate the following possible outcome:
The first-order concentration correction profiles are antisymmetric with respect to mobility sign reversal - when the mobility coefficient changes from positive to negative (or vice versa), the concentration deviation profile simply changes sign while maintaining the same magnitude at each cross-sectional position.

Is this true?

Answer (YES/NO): NO